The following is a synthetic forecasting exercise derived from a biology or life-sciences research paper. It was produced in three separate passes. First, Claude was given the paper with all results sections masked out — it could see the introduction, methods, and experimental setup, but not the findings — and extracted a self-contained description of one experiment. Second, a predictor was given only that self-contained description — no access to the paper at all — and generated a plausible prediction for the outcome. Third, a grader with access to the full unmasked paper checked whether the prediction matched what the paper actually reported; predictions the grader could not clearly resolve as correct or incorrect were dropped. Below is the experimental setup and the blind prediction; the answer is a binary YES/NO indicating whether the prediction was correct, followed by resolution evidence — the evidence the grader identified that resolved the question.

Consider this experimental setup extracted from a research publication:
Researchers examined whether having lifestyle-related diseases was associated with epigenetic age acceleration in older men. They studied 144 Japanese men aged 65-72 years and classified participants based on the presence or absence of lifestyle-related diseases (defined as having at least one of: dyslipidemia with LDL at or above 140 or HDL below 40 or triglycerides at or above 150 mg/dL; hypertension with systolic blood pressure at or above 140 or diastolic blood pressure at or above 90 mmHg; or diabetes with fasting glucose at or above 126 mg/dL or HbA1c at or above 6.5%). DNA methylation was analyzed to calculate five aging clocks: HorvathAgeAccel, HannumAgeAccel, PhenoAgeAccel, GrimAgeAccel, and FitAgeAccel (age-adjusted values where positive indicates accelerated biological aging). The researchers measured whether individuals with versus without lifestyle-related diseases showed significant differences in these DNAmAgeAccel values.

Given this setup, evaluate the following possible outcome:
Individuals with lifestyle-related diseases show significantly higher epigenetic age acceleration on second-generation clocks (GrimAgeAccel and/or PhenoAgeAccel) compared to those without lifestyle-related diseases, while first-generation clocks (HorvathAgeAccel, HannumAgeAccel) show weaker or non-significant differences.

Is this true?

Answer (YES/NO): NO